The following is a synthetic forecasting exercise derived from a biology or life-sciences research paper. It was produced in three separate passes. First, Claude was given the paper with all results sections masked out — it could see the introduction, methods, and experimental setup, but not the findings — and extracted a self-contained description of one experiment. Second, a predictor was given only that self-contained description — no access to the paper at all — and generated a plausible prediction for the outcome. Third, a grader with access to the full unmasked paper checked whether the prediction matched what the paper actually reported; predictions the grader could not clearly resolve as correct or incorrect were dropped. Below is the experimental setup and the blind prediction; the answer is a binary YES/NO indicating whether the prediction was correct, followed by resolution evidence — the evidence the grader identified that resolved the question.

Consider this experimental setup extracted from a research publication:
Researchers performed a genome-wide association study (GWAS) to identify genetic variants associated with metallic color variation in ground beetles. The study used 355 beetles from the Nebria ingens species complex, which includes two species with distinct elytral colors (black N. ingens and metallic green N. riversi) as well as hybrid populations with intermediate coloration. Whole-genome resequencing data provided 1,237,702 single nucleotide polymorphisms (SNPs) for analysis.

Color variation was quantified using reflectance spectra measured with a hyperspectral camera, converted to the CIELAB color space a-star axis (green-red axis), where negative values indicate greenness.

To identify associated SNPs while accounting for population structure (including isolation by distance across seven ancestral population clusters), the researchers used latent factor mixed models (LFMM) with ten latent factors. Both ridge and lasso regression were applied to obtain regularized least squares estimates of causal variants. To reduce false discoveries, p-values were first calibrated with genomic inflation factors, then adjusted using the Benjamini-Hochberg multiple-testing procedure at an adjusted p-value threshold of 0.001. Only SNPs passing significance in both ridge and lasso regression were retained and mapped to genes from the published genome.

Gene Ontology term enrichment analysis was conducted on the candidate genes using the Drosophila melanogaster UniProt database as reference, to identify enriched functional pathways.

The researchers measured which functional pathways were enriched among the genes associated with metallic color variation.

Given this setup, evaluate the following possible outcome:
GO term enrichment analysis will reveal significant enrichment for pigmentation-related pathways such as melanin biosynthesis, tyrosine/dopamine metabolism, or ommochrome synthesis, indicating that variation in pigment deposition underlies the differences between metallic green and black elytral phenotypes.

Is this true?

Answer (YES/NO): YES